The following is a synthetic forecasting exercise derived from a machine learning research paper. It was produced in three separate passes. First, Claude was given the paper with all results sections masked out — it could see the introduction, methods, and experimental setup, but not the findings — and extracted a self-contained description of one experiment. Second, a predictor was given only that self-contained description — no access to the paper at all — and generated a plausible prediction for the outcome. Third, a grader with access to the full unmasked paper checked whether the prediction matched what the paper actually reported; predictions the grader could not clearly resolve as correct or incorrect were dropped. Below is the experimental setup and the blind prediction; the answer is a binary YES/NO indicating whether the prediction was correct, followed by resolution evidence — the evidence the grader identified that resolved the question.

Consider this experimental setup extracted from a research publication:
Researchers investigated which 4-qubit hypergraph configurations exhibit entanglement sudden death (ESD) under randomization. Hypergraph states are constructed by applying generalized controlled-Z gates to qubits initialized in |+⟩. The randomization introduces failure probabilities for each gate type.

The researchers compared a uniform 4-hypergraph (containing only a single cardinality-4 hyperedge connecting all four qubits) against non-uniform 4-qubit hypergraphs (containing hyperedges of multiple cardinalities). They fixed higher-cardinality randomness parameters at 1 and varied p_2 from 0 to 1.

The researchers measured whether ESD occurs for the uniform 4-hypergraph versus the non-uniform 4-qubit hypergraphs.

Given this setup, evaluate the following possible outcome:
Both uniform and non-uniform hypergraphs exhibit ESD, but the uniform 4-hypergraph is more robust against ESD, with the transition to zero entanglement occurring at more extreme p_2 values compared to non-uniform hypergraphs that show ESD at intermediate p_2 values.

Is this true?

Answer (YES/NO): NO